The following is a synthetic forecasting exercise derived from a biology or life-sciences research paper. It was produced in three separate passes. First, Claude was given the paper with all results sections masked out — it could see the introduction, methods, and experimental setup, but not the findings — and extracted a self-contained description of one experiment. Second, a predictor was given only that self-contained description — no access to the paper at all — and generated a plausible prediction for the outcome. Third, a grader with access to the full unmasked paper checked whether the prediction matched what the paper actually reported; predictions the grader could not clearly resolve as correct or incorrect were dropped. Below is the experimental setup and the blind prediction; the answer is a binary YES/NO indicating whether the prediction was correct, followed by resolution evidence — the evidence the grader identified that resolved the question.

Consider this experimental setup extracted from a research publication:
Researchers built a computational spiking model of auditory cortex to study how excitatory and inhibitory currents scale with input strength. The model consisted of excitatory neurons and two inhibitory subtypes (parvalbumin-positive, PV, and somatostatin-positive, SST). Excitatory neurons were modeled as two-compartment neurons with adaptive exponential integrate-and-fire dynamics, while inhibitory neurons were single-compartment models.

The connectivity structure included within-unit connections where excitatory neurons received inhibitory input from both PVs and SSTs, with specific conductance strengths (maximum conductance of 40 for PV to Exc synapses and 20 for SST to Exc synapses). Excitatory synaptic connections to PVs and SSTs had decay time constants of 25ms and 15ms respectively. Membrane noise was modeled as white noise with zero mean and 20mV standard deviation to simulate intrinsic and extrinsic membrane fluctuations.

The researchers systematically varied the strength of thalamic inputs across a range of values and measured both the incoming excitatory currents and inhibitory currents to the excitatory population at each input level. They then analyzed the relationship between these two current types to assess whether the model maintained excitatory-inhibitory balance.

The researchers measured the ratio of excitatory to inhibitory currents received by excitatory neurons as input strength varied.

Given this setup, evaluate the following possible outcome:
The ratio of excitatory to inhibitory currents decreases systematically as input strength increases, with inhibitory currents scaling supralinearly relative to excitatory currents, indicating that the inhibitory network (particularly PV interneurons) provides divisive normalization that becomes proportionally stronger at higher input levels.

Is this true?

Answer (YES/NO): NO